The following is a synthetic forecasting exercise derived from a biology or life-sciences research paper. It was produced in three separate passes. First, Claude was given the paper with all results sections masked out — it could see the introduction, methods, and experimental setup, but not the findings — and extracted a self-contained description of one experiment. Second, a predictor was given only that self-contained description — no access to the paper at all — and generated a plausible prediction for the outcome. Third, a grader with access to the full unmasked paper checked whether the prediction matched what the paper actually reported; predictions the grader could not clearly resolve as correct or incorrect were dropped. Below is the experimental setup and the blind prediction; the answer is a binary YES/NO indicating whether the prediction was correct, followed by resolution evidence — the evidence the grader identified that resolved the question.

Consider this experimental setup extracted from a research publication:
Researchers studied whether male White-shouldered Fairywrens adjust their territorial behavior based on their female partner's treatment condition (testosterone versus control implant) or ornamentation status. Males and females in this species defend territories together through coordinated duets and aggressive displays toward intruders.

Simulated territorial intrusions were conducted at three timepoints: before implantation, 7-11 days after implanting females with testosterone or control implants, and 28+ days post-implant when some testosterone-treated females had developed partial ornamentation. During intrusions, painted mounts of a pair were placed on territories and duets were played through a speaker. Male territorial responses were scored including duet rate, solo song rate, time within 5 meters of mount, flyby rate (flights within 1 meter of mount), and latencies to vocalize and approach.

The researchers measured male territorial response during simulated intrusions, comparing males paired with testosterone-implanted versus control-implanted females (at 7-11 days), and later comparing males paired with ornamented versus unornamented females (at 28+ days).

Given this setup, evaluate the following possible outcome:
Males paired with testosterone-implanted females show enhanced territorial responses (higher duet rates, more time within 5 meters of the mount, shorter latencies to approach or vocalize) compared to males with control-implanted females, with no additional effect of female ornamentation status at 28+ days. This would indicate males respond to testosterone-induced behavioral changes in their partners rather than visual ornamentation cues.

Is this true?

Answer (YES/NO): NO